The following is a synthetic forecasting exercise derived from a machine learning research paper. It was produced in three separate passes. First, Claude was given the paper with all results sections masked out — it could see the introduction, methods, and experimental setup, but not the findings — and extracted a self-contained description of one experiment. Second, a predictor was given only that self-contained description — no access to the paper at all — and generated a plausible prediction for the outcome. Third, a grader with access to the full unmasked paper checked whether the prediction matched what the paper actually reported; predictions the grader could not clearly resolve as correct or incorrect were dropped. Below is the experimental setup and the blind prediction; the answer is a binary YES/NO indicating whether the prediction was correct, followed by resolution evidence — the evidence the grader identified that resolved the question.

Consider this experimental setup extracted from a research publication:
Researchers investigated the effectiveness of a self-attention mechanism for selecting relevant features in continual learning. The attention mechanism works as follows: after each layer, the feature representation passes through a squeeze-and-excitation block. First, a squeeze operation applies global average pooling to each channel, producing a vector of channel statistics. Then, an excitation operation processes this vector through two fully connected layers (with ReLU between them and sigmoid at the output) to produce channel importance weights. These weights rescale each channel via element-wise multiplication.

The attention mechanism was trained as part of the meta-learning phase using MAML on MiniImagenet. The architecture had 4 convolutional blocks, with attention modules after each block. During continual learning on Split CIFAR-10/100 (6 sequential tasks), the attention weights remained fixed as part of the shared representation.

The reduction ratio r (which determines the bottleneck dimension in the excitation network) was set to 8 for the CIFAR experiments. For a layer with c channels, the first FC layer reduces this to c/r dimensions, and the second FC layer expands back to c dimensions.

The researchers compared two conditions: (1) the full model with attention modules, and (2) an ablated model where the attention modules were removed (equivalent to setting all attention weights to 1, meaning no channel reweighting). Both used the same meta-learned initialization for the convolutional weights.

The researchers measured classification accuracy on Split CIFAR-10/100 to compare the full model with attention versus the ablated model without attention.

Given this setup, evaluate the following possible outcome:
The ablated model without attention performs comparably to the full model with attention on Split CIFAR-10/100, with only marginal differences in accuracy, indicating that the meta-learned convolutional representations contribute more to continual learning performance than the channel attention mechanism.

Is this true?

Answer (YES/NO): NO